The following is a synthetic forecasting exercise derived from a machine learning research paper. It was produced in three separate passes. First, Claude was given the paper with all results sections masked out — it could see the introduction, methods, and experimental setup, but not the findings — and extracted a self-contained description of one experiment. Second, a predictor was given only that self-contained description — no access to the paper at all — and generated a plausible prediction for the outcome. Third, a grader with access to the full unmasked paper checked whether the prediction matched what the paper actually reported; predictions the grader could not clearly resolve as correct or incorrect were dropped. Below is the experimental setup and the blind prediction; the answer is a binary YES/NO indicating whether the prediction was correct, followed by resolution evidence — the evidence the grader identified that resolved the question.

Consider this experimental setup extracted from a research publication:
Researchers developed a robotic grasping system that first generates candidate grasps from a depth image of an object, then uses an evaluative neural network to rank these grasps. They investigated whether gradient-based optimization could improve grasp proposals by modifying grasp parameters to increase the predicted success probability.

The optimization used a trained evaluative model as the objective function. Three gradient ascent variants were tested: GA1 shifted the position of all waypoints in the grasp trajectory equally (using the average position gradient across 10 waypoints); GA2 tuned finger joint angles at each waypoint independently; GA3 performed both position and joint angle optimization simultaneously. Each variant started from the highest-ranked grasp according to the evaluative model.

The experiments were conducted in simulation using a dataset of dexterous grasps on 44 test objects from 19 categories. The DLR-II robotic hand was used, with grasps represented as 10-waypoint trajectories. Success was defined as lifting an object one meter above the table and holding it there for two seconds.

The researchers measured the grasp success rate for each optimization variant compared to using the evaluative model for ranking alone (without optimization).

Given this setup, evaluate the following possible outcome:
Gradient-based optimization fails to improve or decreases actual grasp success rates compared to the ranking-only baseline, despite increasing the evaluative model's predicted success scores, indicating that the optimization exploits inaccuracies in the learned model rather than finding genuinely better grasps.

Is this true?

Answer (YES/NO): YES